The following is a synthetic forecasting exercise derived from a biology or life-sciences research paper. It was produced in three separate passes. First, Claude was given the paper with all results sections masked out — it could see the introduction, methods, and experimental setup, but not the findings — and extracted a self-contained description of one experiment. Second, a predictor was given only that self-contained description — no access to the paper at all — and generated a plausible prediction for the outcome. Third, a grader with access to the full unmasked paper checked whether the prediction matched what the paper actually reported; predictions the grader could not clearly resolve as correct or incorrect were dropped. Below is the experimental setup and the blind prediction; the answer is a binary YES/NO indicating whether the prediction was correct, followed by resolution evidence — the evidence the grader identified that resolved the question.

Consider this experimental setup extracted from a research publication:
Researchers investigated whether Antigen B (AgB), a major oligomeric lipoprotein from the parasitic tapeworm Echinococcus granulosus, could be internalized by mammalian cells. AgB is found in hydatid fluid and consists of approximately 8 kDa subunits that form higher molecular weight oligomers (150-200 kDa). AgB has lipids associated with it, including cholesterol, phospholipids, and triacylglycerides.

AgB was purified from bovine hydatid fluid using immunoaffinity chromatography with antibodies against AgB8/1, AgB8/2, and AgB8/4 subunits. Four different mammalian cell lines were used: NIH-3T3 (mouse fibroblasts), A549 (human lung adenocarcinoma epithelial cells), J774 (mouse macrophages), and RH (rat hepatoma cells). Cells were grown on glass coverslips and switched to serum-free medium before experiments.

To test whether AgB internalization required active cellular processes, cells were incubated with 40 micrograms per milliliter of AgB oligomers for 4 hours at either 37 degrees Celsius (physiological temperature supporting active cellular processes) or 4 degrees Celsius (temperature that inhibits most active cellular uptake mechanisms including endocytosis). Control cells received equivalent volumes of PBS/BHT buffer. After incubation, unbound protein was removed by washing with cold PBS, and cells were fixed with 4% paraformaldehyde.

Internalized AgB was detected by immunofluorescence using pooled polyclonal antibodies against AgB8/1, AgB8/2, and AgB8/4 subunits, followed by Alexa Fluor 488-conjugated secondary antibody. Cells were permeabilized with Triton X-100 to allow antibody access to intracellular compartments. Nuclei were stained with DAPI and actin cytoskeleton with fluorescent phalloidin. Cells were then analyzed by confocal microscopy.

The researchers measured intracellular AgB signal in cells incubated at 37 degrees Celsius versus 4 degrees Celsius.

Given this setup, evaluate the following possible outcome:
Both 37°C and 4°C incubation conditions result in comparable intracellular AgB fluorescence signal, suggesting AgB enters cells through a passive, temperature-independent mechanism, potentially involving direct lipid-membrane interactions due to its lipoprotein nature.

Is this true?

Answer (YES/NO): NO